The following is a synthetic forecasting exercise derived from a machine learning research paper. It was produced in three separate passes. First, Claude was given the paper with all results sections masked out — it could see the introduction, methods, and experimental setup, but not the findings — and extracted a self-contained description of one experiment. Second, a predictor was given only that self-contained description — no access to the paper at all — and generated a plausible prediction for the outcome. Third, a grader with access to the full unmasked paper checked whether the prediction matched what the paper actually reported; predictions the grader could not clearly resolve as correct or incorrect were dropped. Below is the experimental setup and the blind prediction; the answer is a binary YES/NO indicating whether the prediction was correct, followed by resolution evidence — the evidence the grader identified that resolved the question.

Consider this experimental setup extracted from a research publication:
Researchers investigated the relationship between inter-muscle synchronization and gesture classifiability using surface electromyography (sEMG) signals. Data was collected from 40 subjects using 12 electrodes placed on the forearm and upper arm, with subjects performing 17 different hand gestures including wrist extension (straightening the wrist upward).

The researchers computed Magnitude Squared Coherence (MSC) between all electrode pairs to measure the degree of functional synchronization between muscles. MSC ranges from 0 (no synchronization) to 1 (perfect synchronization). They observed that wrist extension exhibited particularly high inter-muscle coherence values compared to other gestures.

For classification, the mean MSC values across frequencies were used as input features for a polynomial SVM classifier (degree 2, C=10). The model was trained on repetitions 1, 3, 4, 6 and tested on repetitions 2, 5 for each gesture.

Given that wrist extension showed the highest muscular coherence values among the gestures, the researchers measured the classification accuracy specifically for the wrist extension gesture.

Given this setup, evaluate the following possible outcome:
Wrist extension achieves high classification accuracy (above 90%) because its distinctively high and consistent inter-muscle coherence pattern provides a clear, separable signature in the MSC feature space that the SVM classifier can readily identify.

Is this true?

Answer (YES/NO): NO